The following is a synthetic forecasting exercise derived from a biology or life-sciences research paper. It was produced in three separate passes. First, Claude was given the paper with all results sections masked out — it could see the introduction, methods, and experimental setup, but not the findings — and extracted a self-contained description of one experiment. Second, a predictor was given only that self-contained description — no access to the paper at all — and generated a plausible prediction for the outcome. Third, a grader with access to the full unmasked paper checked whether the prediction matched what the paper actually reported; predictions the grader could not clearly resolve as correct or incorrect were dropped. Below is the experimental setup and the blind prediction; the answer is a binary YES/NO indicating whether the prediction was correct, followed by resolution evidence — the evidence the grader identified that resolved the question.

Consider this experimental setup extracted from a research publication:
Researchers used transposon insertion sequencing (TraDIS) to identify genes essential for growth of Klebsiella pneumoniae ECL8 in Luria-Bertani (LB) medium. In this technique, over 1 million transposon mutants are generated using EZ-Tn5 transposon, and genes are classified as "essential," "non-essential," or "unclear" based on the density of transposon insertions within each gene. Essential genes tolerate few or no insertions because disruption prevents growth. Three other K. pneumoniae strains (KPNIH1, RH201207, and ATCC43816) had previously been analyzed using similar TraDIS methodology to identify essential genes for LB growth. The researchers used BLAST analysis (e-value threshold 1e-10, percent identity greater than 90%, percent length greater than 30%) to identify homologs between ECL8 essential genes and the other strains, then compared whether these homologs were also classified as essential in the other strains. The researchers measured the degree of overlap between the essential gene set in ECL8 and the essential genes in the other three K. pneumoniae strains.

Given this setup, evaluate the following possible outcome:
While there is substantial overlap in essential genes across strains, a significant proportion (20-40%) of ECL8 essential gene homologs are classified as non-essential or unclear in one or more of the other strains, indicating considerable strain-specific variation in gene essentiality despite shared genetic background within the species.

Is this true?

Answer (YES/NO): NO